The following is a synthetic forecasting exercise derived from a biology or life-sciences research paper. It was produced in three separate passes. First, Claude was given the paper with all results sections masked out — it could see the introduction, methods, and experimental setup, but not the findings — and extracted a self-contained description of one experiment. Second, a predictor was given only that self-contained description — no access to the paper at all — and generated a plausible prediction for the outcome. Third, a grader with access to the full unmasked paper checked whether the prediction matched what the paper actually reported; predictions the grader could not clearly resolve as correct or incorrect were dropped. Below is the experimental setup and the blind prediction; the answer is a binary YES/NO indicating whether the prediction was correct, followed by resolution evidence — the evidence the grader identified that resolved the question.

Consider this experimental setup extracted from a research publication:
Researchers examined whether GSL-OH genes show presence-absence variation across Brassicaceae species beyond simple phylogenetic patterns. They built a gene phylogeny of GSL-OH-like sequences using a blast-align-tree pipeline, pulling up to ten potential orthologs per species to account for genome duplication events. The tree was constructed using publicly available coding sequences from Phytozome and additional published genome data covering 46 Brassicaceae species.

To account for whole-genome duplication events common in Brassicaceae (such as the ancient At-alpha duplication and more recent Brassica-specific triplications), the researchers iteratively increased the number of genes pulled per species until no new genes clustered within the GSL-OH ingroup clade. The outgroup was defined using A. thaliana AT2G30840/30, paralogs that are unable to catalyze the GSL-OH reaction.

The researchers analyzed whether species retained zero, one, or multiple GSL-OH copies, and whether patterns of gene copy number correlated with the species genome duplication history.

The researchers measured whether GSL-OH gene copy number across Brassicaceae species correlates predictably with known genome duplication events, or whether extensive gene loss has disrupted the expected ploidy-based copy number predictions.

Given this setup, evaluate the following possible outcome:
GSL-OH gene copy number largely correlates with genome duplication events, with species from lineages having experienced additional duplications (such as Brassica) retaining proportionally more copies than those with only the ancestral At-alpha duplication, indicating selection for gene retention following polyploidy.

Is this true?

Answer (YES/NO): NO